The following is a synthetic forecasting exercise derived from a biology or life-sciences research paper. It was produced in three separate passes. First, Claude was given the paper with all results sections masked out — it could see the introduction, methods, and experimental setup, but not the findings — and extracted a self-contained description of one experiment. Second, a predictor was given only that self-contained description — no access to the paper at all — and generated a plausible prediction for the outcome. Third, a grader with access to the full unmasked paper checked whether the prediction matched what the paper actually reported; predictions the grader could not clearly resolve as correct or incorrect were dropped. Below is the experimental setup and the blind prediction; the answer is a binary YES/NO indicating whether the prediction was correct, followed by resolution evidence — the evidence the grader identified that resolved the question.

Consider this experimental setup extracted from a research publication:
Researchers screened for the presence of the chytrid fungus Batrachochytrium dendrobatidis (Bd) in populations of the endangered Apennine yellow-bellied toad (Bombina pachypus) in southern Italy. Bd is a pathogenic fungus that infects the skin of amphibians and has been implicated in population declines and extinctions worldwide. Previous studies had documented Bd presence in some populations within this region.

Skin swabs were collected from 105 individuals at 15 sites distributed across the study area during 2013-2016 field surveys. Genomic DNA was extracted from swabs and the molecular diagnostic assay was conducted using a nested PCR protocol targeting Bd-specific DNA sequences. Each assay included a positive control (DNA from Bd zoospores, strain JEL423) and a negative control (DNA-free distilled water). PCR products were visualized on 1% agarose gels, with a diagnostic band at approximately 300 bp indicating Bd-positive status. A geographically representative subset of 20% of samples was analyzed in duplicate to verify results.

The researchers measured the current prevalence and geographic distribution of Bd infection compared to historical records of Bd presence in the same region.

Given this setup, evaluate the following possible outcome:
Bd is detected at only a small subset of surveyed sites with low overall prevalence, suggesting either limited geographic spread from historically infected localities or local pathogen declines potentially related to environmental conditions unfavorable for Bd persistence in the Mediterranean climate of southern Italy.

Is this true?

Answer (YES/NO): YES